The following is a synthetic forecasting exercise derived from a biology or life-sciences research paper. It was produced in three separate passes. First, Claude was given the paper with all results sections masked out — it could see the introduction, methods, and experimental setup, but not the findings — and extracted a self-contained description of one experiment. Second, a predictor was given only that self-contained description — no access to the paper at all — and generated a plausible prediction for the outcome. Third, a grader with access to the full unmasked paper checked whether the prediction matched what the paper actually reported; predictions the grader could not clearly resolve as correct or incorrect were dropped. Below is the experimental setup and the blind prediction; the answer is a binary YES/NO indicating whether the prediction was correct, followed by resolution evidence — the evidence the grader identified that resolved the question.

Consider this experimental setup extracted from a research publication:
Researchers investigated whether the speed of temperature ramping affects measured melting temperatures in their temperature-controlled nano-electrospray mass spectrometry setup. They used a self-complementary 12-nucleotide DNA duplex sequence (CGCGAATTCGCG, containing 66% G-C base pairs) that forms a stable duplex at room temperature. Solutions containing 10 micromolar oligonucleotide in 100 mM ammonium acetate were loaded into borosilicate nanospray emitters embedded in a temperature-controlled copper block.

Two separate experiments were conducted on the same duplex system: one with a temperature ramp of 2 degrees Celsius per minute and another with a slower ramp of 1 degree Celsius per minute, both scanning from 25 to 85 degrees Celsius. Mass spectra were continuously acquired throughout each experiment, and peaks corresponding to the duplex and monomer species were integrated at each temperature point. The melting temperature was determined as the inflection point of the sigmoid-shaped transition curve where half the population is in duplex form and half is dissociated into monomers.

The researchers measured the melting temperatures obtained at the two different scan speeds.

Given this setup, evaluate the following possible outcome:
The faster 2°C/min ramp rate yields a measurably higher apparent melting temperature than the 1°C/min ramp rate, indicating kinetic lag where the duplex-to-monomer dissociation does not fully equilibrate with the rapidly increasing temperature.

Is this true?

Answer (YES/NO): NO